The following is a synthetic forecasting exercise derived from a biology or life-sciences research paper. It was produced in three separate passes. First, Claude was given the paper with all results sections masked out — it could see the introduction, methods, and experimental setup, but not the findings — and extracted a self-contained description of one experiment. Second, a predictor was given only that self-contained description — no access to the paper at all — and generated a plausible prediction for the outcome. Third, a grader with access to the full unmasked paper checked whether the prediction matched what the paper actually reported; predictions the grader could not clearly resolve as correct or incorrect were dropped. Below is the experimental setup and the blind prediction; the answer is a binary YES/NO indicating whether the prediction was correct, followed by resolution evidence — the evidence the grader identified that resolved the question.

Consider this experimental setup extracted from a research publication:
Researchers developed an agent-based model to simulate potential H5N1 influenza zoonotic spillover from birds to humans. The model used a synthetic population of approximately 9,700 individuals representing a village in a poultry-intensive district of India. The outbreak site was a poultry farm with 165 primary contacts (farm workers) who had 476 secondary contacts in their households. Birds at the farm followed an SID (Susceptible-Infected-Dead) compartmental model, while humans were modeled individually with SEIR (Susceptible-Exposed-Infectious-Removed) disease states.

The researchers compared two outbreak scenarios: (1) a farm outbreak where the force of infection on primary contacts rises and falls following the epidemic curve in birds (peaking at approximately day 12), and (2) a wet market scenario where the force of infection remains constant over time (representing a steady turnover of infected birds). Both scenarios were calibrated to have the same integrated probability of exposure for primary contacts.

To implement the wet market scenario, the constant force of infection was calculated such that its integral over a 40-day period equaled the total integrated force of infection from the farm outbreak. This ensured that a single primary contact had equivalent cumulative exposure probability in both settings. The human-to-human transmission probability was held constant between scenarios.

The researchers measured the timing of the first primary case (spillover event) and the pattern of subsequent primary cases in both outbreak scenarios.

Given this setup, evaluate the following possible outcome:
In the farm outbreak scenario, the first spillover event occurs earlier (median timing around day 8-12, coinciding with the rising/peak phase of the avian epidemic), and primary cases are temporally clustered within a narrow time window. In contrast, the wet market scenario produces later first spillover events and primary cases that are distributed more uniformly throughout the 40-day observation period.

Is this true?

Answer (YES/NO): NO